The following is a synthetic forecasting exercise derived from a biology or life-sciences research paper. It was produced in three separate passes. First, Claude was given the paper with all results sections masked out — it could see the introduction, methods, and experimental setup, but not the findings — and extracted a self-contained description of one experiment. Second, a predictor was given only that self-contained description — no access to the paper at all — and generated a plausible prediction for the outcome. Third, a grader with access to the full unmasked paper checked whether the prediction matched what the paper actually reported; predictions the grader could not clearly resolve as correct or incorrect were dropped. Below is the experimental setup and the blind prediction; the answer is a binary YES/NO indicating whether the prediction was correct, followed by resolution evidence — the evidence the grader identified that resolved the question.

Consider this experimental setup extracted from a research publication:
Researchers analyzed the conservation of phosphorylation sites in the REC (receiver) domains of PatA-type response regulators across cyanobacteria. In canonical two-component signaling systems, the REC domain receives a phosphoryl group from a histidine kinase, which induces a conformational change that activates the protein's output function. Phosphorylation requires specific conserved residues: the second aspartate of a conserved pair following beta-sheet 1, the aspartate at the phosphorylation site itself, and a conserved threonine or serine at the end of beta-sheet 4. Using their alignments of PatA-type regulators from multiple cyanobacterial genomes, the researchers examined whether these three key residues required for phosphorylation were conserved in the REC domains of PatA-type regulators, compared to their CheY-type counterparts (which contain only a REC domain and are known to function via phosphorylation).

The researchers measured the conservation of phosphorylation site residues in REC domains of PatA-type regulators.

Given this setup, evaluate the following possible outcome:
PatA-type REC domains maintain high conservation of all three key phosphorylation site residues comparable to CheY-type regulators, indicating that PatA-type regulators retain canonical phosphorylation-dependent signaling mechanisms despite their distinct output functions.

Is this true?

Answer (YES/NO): NO